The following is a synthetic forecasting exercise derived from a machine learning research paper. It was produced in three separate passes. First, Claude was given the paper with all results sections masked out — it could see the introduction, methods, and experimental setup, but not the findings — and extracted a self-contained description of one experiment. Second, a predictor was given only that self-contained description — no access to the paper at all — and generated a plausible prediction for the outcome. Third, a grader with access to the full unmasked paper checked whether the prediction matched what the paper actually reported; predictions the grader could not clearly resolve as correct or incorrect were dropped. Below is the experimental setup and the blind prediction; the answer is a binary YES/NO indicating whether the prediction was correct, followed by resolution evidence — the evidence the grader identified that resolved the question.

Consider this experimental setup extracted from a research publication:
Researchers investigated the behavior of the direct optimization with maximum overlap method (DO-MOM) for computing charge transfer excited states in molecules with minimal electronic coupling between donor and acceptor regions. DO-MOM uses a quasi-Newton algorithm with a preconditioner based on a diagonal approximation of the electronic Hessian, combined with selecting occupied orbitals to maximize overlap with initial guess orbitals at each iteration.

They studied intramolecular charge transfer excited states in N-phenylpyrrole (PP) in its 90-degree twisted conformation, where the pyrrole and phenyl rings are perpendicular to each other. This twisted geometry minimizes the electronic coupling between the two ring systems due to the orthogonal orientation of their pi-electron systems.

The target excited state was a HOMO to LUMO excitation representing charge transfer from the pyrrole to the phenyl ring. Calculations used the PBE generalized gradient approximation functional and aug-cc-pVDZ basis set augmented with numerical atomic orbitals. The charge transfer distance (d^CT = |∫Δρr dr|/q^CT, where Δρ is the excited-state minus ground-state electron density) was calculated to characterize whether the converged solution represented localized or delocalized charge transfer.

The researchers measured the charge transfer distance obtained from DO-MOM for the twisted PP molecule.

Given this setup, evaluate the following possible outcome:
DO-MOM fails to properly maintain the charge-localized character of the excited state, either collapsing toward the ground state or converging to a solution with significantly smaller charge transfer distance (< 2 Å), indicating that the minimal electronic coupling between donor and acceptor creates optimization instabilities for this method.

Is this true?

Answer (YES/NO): NO